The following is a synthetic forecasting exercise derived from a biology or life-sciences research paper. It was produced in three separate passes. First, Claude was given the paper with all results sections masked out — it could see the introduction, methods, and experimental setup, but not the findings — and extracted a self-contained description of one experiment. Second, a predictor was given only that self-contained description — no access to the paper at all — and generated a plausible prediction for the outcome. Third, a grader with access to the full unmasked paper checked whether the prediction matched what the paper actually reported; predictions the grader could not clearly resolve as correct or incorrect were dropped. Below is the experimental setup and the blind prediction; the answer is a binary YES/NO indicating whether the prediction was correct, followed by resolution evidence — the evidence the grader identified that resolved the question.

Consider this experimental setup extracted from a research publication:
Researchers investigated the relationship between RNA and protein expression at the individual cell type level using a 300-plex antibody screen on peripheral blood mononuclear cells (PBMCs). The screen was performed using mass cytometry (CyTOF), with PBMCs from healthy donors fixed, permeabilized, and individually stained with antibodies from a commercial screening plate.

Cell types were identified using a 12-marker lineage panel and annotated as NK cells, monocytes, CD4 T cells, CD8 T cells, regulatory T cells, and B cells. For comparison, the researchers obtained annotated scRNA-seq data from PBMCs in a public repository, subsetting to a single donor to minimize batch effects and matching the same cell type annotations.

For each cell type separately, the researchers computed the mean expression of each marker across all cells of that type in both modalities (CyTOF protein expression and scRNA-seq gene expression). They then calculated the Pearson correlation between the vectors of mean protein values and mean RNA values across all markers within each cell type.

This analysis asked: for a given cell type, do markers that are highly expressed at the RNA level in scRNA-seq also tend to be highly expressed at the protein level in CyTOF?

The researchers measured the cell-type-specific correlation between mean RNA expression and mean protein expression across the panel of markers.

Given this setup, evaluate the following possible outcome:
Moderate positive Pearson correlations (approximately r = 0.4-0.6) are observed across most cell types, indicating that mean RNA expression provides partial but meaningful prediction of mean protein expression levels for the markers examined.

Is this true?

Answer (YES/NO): YES